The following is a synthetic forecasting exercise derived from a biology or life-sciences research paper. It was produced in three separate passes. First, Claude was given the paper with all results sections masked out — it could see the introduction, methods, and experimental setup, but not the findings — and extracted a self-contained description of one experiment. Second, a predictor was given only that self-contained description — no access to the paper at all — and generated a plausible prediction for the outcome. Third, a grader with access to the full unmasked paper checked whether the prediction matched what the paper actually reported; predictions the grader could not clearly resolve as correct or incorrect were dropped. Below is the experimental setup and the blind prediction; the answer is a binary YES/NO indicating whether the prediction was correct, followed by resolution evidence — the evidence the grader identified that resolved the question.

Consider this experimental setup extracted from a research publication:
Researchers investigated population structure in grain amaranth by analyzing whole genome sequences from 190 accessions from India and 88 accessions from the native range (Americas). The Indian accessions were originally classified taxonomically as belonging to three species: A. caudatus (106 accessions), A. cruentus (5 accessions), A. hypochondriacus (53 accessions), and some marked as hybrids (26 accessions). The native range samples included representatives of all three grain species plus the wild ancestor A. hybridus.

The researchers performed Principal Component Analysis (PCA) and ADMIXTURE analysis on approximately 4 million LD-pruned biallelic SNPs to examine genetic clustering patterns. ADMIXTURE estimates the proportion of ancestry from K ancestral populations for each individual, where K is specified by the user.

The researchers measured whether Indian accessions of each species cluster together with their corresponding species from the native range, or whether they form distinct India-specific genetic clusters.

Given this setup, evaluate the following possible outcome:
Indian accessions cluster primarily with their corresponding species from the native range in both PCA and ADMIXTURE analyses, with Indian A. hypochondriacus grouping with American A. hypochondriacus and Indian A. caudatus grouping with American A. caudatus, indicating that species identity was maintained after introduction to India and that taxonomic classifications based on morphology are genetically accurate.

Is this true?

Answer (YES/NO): NO